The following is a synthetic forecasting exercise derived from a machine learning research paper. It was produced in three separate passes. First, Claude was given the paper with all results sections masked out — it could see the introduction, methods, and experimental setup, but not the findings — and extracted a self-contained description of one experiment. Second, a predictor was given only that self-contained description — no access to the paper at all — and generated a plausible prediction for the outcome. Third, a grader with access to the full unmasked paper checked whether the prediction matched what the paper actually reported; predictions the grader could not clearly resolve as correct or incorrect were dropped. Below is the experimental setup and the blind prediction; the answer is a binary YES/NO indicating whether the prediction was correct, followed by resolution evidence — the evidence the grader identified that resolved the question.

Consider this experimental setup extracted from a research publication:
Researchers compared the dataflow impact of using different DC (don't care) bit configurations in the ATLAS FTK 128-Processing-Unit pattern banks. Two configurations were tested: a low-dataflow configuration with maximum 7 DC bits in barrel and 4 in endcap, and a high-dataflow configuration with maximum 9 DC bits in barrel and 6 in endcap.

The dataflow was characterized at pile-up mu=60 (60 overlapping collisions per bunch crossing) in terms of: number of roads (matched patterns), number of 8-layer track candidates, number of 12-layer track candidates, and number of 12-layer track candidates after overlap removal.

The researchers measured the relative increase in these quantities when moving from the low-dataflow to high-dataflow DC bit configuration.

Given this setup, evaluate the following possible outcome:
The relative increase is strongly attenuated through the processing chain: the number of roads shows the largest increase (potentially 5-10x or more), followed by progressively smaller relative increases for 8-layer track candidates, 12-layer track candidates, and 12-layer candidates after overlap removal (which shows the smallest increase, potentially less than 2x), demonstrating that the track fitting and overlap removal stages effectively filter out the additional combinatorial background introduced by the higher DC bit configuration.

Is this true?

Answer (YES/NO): NO